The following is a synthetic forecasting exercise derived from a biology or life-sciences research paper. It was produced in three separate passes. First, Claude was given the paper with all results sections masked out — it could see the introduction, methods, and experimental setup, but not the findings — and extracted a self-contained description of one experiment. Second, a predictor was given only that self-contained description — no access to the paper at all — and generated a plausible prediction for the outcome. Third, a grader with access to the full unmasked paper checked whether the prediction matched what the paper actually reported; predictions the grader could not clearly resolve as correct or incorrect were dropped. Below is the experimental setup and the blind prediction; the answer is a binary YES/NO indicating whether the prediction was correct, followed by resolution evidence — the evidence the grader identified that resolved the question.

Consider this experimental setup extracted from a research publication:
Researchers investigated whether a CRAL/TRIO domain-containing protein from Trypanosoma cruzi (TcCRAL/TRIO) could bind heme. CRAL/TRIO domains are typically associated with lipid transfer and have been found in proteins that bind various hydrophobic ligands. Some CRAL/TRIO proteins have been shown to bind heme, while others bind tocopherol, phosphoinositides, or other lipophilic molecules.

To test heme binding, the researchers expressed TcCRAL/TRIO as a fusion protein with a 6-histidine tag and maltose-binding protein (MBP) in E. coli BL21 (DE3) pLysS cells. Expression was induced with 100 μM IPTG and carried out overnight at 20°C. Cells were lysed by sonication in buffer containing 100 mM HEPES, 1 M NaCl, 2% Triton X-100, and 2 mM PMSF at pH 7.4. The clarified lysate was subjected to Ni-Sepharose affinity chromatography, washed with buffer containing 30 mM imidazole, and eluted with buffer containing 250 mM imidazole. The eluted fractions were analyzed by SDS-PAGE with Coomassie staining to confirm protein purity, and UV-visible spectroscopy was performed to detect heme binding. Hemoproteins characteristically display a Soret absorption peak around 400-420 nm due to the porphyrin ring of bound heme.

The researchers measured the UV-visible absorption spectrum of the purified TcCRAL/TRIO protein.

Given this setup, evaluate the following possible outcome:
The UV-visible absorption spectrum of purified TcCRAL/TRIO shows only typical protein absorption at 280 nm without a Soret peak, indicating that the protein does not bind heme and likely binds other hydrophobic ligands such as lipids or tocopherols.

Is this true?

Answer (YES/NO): NO